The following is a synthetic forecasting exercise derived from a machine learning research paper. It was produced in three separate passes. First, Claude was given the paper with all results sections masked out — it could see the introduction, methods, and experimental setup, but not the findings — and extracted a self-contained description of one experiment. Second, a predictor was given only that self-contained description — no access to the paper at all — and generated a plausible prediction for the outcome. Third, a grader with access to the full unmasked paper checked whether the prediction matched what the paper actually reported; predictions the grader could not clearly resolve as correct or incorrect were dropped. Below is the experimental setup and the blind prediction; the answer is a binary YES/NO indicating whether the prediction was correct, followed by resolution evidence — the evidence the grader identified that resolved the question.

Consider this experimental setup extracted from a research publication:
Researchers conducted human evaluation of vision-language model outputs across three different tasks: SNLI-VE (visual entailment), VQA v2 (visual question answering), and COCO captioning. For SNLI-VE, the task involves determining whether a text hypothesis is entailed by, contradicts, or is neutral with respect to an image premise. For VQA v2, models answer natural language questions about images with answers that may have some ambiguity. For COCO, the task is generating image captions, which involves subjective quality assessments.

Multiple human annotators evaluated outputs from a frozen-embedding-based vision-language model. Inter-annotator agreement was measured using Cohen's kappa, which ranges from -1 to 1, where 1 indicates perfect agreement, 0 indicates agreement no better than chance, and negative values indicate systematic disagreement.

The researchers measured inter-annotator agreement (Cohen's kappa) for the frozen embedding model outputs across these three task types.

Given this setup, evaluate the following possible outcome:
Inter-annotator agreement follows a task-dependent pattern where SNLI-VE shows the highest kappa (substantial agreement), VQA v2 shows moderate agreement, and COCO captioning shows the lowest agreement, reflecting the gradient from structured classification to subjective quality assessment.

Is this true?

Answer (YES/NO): NO